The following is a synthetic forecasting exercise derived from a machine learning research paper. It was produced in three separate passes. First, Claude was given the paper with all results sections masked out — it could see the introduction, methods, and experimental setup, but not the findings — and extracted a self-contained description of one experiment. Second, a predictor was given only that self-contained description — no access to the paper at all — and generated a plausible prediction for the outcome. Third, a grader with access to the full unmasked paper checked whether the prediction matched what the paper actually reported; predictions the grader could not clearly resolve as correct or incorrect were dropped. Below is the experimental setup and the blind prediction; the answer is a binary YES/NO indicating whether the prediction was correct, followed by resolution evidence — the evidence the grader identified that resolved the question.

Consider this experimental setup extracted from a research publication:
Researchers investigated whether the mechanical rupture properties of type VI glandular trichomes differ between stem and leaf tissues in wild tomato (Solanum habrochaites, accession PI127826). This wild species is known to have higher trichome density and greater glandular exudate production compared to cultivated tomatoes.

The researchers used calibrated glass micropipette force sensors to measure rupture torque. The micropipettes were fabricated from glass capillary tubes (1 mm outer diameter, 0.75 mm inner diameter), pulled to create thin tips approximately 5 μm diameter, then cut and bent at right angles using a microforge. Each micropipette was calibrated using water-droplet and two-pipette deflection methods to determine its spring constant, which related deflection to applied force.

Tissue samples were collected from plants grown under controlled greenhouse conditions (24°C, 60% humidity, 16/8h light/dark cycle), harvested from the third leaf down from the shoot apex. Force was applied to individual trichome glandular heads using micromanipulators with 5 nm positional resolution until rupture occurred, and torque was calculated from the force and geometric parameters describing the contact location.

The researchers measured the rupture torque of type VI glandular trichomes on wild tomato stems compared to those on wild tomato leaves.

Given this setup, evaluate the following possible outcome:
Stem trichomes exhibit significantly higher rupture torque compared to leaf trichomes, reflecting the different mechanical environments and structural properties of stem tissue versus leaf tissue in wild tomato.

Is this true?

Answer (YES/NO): NO